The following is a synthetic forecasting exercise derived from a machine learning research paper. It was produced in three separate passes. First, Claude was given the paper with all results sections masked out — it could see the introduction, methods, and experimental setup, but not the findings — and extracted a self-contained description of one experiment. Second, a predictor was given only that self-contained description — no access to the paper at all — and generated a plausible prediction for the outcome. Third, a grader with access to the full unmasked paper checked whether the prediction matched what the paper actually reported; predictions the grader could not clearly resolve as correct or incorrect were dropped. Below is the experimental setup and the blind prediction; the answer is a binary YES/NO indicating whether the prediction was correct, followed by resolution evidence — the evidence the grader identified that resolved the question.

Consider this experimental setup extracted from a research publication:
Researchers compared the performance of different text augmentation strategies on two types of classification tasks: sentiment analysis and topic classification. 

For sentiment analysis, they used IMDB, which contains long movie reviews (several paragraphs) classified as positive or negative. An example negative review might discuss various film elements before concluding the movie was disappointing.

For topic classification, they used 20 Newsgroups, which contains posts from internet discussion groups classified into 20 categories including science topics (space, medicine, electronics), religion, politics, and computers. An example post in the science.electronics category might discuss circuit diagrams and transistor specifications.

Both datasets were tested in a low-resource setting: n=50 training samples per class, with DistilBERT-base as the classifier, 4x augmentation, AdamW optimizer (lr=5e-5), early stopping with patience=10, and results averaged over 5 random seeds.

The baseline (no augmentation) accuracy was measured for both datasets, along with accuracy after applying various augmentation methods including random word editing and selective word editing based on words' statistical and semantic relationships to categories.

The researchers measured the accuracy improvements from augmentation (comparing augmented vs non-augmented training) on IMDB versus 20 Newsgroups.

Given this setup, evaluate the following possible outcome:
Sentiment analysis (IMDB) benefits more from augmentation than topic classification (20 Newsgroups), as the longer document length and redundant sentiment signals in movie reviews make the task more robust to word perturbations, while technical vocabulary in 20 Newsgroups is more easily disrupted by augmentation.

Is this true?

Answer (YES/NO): YES